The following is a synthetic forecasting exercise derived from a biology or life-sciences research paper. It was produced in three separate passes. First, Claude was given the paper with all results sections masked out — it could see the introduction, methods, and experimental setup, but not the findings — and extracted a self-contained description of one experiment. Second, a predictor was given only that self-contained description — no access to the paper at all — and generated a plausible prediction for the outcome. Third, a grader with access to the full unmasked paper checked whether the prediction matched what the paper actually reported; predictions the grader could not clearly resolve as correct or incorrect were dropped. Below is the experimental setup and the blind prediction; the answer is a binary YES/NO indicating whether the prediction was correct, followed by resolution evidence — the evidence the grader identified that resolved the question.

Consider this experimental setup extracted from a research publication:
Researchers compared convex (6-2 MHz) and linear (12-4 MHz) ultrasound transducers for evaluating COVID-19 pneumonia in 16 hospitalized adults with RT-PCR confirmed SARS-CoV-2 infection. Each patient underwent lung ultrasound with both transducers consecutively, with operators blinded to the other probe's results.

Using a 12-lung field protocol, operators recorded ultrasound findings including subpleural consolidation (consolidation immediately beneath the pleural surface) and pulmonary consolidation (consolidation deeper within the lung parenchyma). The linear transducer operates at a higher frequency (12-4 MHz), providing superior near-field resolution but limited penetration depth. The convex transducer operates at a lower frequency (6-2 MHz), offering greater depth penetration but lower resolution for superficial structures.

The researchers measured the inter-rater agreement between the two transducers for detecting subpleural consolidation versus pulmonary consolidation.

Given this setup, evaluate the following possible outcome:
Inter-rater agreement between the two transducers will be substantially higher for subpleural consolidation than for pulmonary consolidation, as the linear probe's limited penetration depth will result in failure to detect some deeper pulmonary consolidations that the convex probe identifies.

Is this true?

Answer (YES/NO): YES